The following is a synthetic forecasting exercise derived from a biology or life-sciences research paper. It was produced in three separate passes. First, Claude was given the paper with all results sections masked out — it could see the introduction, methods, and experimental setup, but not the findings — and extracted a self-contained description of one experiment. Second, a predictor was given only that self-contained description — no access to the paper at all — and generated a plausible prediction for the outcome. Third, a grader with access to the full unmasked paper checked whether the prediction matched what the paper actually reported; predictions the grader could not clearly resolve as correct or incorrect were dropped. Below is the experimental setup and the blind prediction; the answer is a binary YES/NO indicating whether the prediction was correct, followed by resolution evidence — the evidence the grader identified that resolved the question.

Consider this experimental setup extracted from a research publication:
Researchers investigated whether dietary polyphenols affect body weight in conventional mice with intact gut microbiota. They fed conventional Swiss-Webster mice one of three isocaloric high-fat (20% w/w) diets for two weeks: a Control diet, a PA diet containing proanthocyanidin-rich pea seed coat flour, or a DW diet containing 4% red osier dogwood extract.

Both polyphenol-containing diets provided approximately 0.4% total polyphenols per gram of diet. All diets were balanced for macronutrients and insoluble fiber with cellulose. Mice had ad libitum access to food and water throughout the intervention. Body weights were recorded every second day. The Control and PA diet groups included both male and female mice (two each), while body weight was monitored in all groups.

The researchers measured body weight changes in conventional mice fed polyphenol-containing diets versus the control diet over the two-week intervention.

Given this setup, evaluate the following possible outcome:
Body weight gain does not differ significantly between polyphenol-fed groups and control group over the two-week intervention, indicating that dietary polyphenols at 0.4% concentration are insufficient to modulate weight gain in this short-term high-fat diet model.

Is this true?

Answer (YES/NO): YES